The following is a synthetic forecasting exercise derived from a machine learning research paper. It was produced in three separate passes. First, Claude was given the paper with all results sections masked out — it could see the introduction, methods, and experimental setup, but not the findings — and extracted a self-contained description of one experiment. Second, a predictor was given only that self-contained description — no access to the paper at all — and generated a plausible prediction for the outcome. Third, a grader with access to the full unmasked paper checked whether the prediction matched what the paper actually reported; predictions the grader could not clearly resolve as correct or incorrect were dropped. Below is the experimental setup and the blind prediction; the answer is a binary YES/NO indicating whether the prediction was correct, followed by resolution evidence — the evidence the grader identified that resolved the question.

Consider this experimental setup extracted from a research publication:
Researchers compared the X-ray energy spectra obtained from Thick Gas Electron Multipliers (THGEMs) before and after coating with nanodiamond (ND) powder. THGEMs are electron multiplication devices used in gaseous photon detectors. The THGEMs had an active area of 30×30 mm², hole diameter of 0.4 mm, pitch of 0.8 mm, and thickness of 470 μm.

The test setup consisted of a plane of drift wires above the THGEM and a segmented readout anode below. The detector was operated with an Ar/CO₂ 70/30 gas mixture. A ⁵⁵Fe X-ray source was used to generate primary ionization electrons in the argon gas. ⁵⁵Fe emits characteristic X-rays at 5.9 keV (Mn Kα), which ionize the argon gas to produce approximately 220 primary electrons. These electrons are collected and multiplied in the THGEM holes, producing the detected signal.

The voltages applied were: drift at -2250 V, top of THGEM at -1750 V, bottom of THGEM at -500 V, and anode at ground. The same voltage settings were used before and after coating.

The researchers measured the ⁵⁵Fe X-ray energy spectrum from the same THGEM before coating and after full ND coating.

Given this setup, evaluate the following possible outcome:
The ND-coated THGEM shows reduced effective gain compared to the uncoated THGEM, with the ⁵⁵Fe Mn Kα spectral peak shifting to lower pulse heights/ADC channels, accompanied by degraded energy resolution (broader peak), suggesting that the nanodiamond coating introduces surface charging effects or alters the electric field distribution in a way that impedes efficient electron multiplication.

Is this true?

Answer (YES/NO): NO